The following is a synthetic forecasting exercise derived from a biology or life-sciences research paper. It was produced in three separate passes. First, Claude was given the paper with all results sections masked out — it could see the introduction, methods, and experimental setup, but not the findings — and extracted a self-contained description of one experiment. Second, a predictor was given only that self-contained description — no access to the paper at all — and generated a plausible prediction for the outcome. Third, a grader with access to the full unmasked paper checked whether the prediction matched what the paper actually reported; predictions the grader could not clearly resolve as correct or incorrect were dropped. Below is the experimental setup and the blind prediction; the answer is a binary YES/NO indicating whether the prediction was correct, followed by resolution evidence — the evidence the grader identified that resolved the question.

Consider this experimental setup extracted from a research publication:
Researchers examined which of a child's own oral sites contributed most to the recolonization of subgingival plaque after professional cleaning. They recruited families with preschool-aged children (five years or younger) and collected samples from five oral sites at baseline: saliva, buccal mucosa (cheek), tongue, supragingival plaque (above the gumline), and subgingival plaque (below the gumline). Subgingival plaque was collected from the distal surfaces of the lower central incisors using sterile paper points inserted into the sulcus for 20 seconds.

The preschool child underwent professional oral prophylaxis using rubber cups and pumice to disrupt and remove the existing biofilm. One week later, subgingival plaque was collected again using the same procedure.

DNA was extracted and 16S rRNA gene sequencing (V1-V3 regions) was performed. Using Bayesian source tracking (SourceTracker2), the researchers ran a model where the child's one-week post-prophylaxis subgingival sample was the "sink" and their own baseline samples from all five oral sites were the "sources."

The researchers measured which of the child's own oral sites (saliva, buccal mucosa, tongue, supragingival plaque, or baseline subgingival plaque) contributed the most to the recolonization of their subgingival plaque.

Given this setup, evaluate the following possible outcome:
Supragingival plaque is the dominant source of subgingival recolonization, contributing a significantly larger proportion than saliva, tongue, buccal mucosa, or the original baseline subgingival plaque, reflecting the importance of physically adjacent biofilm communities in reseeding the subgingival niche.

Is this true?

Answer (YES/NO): NO